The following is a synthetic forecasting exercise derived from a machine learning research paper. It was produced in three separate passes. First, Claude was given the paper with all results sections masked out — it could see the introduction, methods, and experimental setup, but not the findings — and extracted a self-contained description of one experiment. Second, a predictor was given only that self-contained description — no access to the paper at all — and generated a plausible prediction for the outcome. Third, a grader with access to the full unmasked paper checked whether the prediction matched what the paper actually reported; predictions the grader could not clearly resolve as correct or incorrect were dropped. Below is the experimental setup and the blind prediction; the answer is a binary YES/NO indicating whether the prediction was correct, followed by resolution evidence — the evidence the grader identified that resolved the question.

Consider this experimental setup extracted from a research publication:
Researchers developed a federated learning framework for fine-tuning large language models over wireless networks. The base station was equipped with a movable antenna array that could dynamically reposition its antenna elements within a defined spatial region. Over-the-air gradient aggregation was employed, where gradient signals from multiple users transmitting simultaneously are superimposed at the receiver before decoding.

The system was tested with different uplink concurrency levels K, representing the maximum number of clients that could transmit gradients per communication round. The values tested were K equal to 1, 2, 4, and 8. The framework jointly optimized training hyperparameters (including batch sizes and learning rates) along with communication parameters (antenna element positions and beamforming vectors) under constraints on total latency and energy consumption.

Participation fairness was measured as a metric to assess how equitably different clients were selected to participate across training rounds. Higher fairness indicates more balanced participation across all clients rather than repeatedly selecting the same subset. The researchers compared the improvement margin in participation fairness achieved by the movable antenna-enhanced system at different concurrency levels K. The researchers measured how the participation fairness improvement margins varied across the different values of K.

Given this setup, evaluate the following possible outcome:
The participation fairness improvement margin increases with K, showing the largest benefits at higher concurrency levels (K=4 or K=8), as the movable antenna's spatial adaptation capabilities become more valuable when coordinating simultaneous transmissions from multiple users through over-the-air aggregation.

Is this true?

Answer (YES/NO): NO